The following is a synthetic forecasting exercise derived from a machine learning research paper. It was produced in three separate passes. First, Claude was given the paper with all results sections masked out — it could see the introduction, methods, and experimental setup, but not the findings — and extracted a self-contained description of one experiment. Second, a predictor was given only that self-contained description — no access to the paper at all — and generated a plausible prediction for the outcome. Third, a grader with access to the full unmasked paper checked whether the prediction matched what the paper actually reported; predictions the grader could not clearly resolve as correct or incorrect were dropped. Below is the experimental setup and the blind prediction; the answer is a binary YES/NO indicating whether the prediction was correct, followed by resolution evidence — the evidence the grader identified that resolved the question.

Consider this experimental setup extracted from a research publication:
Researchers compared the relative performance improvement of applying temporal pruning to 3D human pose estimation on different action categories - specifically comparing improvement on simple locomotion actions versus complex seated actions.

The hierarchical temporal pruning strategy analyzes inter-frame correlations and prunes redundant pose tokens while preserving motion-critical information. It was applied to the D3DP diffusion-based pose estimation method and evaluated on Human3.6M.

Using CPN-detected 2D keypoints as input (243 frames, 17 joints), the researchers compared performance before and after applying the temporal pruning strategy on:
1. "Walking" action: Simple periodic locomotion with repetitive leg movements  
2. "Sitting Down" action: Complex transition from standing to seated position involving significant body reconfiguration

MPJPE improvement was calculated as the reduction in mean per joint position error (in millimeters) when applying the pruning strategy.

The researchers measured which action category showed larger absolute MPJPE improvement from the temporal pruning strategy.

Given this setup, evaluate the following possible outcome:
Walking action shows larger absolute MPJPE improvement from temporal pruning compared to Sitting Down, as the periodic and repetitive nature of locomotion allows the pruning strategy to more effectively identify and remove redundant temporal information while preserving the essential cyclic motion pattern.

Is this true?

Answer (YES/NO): NO